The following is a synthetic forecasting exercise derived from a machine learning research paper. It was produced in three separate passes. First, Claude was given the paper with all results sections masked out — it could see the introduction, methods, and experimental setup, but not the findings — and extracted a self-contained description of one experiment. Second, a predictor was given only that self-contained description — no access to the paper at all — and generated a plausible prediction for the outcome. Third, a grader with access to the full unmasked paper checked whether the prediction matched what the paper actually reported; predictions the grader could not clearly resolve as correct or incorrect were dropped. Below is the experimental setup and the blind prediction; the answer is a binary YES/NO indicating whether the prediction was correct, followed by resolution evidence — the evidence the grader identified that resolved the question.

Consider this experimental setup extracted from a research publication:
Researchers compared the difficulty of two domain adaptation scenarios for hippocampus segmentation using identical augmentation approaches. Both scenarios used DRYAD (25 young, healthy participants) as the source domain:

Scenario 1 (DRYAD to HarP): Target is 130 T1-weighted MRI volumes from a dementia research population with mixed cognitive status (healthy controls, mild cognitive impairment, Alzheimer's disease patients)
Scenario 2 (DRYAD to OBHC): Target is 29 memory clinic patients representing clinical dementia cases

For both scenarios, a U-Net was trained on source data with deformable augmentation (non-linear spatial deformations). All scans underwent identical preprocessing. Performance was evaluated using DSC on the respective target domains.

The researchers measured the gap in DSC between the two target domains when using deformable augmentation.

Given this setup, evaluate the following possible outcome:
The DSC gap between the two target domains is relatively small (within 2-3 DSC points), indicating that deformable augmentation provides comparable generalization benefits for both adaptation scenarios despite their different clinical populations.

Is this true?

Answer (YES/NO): NO